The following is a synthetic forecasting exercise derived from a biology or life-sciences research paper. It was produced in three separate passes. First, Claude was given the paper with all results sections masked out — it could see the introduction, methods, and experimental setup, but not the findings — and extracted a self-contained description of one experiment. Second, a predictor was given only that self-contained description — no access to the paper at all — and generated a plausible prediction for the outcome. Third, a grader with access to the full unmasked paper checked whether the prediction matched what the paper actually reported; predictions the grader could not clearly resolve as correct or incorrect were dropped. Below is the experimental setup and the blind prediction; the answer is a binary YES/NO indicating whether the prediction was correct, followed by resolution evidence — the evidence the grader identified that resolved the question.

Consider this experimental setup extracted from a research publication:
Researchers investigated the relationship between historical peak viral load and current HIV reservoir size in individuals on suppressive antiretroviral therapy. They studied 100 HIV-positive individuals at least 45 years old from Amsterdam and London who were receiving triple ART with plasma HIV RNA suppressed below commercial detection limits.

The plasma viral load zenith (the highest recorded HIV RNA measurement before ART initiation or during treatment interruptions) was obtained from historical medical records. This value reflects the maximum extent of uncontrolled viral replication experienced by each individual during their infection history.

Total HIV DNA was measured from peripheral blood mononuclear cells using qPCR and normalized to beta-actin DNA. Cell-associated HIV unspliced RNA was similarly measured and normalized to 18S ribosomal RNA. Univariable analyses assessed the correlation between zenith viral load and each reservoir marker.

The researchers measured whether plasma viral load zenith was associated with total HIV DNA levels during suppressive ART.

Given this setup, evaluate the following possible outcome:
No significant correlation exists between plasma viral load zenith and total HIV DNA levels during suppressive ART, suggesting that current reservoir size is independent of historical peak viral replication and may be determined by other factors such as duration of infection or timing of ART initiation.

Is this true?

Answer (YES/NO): NO